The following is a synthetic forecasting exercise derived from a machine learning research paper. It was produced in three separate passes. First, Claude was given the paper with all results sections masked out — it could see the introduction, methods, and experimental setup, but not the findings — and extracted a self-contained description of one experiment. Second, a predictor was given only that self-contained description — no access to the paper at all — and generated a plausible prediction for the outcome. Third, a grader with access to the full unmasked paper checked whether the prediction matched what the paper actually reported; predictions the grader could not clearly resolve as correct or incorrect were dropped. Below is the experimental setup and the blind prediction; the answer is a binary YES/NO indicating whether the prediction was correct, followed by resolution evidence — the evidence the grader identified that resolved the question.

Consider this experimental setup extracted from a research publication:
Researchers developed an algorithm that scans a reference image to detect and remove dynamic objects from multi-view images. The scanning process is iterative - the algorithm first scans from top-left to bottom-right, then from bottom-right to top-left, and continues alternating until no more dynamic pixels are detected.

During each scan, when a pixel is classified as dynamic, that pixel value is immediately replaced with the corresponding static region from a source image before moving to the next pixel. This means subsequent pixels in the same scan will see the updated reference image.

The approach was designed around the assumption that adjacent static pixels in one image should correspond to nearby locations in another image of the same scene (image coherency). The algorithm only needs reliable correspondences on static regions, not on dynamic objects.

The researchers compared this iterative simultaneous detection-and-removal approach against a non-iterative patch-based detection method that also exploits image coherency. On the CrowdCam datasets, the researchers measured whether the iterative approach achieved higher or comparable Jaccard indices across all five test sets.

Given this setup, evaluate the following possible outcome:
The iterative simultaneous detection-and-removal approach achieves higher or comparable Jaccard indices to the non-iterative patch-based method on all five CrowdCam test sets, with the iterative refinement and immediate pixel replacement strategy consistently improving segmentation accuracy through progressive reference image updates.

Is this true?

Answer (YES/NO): NO